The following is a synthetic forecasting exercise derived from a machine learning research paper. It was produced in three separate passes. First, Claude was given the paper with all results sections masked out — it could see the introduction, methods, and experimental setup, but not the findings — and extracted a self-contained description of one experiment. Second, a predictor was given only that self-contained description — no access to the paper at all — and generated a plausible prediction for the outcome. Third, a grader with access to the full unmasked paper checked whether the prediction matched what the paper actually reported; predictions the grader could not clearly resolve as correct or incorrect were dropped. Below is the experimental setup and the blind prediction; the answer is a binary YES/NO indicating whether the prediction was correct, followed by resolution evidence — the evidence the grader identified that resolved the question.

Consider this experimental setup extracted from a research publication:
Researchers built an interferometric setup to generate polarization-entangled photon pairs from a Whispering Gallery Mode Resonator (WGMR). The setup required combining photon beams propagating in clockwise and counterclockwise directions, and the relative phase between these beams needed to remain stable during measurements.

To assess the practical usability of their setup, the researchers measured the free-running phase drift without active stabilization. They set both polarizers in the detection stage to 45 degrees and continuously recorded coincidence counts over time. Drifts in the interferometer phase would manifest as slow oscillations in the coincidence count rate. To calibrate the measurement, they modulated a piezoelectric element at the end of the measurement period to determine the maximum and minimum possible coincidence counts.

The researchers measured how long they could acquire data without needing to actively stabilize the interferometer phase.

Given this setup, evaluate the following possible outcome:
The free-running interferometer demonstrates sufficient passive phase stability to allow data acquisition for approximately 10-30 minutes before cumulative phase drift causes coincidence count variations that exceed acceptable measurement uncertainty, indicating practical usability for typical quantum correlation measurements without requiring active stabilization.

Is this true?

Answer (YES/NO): NO